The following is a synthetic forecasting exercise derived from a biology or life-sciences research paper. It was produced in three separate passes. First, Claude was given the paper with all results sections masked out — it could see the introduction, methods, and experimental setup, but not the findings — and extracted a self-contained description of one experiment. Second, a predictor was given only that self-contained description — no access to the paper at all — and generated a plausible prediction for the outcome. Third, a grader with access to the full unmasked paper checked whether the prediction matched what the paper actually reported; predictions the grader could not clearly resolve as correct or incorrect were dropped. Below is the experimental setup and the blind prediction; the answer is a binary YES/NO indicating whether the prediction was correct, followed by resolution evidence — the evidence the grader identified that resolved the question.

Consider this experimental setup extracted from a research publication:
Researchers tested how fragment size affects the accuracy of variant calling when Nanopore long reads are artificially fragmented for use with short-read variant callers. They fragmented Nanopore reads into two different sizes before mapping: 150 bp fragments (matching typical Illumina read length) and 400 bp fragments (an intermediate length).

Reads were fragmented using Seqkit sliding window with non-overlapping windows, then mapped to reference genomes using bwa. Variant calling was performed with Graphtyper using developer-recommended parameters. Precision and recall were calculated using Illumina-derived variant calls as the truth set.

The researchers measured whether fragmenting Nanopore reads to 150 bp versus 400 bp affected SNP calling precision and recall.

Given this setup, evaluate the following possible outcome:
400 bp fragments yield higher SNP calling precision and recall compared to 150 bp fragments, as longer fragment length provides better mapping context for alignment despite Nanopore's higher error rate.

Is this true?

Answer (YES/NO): YES